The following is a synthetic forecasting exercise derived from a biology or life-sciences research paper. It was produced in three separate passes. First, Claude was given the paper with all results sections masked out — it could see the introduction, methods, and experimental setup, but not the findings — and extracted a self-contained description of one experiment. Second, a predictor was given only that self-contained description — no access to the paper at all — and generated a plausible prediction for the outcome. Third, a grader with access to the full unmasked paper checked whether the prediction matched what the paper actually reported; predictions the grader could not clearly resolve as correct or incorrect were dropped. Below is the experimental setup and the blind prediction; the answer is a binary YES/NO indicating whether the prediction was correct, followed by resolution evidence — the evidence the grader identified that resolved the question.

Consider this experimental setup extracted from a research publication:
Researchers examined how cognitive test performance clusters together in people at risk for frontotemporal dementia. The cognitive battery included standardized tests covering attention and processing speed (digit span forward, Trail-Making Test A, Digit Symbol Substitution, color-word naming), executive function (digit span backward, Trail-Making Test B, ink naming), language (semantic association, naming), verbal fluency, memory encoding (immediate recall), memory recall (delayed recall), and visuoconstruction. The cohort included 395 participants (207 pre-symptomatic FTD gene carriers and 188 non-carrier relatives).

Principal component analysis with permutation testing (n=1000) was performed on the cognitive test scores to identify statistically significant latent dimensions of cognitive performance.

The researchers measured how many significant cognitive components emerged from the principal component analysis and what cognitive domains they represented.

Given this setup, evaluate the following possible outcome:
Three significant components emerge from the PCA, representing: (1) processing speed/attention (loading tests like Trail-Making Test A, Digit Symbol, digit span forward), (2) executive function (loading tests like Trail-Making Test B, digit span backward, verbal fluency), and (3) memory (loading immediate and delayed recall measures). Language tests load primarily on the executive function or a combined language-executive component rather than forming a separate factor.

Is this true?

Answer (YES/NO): NO